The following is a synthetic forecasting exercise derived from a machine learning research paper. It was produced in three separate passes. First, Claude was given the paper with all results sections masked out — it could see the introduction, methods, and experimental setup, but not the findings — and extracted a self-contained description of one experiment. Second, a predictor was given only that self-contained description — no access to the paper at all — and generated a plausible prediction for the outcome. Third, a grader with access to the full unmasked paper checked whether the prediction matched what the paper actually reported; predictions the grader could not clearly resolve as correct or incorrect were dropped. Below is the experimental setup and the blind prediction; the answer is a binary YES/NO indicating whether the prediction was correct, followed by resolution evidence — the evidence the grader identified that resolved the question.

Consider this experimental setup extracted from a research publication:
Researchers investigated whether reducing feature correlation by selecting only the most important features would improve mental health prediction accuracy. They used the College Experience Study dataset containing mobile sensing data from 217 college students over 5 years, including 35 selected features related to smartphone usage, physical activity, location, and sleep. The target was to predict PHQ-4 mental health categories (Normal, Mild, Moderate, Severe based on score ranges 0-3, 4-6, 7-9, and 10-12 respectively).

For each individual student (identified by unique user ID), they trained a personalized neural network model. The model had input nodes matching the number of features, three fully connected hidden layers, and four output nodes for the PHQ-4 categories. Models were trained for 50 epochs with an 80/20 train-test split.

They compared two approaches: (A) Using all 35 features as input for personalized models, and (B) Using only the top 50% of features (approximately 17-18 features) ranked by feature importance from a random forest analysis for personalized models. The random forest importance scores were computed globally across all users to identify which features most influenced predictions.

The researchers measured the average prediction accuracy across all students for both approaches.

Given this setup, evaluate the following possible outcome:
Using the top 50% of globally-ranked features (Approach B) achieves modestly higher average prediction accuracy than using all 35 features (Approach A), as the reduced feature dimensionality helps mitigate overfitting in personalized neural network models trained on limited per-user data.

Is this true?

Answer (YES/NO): NO